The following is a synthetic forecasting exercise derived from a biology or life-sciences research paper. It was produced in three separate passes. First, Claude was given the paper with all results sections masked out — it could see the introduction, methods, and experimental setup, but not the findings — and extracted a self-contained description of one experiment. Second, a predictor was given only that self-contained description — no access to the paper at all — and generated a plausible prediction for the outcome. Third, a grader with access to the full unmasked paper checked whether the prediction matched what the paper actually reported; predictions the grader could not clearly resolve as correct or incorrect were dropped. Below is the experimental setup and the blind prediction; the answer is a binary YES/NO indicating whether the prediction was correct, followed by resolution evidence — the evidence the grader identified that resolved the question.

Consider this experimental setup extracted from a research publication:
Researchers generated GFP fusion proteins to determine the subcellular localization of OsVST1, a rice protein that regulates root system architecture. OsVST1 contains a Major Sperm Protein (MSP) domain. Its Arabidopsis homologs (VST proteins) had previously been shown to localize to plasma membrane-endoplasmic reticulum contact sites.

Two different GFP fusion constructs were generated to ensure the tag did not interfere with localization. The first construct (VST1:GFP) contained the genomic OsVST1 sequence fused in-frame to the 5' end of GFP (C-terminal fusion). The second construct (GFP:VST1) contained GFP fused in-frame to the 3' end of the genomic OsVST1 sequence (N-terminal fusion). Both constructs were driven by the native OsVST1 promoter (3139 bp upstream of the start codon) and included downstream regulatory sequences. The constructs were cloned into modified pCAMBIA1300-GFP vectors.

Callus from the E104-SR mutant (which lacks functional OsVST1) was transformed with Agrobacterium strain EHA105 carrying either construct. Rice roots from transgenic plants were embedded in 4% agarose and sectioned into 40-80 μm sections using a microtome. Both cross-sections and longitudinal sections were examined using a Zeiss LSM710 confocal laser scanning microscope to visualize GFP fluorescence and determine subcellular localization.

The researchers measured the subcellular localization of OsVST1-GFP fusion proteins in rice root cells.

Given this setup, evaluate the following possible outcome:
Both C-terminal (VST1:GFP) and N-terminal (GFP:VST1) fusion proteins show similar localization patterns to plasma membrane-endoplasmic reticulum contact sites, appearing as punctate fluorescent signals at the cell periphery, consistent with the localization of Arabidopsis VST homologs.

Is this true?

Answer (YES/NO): NO